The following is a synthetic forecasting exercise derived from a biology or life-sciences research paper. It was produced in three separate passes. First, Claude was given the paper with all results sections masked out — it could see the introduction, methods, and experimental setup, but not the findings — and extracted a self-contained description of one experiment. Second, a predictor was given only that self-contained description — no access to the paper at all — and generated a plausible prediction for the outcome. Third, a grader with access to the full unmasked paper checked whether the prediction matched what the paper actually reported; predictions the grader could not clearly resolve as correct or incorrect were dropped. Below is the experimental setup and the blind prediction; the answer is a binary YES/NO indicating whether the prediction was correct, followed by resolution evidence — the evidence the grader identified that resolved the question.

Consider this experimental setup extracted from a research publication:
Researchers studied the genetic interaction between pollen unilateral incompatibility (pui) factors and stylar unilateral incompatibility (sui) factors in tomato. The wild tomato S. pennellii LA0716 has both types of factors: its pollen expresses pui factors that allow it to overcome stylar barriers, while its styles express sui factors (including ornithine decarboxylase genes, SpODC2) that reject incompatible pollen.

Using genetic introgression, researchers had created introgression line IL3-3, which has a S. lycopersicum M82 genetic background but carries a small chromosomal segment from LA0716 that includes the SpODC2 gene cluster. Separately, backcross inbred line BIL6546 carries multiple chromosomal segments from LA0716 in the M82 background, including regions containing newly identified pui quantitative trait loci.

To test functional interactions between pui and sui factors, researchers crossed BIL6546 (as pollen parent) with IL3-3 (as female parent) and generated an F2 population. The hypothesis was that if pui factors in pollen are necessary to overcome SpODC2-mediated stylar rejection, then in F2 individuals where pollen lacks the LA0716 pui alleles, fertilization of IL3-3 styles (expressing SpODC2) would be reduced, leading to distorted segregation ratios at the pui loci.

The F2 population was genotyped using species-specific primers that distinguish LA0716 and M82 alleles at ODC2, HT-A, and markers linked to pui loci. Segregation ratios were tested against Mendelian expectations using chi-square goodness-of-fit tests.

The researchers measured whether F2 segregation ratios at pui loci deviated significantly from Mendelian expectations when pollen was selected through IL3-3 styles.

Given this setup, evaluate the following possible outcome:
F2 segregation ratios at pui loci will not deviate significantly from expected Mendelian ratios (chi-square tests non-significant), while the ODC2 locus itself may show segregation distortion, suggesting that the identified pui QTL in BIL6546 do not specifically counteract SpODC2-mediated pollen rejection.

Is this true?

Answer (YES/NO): NO